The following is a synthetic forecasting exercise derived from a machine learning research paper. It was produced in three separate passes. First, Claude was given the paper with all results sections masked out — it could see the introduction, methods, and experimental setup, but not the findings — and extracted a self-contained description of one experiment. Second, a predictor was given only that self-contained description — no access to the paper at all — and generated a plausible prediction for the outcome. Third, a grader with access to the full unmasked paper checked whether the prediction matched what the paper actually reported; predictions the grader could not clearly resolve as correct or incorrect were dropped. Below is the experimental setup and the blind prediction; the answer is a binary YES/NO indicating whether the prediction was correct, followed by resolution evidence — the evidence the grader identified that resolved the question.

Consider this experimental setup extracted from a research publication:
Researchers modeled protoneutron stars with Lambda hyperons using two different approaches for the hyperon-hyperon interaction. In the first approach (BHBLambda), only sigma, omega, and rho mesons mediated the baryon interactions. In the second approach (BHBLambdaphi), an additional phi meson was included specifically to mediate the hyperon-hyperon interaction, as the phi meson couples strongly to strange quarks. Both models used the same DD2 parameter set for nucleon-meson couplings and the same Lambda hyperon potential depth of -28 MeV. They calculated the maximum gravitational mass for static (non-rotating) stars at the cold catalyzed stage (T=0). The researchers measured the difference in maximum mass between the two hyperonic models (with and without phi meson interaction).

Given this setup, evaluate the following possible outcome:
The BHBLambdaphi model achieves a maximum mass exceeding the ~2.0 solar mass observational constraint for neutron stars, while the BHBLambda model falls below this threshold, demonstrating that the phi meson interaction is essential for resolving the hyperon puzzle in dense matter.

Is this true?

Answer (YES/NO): YES